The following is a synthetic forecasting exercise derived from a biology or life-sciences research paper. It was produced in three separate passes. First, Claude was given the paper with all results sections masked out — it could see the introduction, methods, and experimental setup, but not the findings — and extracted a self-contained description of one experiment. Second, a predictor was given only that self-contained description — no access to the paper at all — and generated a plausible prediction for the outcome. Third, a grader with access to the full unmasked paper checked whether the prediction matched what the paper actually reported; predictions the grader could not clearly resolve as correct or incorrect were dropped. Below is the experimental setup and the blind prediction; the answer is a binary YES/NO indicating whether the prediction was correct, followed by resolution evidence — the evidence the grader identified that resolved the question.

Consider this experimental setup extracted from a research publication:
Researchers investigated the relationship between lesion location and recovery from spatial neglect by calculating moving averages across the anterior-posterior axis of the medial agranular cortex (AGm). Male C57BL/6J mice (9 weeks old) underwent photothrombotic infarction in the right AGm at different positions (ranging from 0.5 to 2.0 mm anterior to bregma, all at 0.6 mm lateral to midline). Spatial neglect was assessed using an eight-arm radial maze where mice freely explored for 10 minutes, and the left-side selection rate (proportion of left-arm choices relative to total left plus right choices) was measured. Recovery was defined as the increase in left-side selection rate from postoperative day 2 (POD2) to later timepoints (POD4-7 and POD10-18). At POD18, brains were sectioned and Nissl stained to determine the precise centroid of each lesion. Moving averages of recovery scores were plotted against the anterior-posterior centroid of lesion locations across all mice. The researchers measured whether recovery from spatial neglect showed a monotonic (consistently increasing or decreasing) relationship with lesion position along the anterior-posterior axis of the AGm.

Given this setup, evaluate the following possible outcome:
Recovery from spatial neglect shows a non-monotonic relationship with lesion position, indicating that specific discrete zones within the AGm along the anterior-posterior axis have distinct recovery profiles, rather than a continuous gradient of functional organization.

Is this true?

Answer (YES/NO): NO